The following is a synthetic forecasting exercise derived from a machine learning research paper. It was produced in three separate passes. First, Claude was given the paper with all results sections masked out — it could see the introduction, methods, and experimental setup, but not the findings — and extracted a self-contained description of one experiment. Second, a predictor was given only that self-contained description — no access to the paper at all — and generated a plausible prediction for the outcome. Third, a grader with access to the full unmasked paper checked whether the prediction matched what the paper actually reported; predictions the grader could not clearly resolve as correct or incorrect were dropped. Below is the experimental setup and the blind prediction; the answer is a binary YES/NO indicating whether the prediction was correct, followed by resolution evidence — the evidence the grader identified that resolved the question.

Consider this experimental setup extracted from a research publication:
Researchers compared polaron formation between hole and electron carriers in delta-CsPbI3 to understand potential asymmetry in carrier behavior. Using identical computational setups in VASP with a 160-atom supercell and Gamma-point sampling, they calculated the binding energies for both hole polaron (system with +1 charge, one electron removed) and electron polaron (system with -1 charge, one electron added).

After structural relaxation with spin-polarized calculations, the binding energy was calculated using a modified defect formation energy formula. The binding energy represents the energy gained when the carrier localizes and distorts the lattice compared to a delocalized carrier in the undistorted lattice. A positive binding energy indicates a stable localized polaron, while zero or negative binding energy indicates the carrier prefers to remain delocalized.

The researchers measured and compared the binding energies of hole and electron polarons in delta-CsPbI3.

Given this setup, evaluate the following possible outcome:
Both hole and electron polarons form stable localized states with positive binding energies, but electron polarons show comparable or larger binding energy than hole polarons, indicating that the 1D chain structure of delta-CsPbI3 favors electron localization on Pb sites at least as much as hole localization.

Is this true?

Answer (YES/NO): NO